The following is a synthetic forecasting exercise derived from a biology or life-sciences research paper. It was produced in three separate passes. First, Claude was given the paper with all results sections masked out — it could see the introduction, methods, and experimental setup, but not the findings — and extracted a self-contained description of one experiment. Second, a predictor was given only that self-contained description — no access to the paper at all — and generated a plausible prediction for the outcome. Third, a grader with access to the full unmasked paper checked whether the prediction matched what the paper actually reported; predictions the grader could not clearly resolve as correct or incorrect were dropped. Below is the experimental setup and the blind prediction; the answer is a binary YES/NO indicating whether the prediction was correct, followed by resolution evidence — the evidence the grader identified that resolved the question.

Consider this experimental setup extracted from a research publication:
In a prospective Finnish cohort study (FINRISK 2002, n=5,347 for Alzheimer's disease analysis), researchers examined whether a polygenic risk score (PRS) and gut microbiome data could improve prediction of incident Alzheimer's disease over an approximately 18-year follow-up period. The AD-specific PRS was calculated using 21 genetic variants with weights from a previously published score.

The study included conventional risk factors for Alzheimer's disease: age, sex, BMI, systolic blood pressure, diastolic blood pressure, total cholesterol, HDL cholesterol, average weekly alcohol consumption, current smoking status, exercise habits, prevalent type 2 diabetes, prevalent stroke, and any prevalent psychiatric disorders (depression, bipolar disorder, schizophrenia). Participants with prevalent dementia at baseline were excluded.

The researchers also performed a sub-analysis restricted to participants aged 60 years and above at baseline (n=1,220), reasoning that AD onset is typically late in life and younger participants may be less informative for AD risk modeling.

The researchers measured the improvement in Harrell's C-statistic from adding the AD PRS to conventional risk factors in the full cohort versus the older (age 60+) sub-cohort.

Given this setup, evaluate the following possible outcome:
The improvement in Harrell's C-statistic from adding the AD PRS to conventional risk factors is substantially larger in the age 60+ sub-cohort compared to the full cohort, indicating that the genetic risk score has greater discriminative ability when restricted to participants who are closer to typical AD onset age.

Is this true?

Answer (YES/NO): YES